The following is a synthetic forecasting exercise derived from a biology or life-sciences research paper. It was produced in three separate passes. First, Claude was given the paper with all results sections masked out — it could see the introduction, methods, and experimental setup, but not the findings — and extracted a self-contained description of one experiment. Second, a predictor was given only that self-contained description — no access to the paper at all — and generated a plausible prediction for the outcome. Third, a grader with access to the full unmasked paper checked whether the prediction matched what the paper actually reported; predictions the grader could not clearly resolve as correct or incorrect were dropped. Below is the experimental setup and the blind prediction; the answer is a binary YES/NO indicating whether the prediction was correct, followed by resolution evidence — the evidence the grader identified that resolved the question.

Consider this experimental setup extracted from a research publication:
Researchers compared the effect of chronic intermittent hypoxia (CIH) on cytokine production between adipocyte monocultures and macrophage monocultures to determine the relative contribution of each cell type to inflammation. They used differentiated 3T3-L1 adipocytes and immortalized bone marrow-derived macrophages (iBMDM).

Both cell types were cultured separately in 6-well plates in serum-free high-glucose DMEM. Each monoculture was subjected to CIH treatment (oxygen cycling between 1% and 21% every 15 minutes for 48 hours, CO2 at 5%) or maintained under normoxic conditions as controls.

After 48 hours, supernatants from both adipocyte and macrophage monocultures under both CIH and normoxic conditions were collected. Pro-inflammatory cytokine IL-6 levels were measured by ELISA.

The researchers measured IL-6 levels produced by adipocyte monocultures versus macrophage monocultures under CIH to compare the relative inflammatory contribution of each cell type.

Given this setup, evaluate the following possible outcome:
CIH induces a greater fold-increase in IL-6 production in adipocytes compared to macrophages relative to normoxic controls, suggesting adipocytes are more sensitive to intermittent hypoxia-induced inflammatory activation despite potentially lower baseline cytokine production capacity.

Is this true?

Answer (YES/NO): NO